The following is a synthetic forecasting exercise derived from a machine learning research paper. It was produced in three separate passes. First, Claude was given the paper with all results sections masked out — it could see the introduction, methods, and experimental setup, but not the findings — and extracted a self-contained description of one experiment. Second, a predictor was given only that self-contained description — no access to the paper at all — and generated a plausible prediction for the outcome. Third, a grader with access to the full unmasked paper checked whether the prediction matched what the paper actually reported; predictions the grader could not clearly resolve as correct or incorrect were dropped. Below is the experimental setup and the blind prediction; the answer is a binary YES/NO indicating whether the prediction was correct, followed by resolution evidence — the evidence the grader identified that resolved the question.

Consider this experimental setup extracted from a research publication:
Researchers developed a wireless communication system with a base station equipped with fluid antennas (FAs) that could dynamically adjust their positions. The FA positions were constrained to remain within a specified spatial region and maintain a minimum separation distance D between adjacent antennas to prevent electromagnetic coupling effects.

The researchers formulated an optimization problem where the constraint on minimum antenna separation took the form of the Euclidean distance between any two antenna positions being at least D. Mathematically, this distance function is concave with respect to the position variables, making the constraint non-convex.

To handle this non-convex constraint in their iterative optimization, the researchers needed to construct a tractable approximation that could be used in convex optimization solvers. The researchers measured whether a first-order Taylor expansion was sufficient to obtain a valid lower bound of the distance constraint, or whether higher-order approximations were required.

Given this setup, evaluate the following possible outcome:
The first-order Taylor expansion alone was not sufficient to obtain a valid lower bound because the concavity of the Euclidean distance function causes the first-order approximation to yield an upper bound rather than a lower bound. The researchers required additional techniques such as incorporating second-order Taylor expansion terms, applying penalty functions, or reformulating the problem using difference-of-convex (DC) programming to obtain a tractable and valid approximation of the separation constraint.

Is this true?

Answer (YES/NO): NO